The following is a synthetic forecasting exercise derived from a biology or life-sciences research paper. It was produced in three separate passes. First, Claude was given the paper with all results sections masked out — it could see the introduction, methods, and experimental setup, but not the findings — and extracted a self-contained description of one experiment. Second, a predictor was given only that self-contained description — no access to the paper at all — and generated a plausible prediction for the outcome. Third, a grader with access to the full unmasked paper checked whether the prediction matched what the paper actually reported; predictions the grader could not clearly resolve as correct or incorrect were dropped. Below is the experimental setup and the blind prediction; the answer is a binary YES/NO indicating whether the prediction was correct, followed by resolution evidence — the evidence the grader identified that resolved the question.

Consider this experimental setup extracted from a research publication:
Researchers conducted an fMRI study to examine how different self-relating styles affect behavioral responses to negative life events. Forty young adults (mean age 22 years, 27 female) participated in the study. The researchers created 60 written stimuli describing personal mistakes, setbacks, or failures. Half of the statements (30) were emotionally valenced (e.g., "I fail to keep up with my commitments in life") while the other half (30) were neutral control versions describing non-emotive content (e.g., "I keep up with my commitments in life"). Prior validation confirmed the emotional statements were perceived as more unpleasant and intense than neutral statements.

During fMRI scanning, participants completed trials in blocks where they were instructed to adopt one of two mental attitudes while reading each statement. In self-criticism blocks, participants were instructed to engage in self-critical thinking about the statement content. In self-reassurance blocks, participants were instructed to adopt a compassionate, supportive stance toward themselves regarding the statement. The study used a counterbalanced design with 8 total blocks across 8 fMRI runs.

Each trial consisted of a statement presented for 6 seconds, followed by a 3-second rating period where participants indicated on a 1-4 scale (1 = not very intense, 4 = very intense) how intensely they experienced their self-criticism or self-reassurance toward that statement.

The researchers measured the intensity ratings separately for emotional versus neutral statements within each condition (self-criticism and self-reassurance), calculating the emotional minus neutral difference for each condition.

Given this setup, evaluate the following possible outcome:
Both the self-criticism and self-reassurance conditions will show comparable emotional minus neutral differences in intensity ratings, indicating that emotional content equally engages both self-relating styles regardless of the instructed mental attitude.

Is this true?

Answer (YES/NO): NO